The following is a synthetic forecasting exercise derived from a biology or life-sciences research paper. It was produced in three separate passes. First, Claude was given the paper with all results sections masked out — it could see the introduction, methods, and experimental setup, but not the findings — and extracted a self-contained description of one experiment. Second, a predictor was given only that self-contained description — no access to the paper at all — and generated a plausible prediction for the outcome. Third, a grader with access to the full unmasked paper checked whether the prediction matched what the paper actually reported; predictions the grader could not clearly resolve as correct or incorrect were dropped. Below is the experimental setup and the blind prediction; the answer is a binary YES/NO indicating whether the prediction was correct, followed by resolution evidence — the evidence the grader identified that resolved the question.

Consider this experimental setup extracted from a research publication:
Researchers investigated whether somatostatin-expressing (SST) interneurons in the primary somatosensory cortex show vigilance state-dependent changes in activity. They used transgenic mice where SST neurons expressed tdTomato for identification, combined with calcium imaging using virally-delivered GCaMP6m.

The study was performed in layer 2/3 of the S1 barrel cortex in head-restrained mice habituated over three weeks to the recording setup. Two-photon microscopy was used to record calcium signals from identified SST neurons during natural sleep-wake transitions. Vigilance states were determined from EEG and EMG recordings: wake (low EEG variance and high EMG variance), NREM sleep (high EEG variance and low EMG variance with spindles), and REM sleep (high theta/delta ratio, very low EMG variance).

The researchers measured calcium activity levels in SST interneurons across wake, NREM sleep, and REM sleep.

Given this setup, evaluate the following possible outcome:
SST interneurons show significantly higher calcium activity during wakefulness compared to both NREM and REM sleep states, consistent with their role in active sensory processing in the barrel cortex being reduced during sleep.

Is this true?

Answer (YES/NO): NO